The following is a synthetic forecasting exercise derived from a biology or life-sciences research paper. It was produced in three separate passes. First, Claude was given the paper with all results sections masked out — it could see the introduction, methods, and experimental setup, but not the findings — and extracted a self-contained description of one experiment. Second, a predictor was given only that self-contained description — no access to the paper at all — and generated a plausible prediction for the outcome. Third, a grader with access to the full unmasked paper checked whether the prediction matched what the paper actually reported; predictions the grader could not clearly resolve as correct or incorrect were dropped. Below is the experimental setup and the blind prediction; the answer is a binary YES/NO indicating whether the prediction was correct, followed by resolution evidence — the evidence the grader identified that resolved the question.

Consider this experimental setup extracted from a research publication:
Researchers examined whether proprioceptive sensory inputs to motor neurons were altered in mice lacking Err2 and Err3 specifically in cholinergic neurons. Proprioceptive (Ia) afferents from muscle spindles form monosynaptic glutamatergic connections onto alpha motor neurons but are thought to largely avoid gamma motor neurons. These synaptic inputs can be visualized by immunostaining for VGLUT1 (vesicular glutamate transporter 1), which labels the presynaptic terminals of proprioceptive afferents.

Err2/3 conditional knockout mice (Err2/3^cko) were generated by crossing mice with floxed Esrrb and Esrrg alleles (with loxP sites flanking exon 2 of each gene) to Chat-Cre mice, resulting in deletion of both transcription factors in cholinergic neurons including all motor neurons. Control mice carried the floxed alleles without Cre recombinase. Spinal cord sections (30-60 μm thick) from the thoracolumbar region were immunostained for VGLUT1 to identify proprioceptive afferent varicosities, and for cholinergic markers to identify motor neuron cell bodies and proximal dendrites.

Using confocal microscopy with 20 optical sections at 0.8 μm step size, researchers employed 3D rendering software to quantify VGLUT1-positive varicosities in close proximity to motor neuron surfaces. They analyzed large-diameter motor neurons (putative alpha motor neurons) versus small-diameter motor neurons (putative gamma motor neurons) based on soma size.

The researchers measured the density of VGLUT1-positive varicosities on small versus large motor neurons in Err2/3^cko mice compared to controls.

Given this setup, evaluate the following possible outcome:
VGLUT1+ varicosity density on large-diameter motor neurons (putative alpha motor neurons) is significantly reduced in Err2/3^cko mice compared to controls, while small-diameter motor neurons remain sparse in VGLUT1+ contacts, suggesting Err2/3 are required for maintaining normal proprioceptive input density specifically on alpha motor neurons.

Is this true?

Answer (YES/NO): NO